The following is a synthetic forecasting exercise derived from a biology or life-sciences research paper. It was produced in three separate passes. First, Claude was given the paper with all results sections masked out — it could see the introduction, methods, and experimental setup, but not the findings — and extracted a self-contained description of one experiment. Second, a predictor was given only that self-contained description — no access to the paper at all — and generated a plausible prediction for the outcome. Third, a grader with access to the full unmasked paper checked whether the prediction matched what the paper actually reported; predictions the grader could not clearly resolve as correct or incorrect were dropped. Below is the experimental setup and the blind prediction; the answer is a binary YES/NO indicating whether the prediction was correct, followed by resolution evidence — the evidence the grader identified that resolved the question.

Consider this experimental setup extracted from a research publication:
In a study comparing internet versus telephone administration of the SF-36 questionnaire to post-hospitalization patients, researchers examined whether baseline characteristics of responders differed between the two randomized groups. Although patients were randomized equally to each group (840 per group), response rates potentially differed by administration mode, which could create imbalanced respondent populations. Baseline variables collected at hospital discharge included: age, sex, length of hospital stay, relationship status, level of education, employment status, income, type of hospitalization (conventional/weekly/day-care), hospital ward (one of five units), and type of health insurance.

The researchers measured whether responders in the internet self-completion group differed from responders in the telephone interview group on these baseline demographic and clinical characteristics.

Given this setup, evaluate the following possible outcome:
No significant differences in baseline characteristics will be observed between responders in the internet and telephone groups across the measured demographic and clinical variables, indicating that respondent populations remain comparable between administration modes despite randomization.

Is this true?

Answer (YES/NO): NO